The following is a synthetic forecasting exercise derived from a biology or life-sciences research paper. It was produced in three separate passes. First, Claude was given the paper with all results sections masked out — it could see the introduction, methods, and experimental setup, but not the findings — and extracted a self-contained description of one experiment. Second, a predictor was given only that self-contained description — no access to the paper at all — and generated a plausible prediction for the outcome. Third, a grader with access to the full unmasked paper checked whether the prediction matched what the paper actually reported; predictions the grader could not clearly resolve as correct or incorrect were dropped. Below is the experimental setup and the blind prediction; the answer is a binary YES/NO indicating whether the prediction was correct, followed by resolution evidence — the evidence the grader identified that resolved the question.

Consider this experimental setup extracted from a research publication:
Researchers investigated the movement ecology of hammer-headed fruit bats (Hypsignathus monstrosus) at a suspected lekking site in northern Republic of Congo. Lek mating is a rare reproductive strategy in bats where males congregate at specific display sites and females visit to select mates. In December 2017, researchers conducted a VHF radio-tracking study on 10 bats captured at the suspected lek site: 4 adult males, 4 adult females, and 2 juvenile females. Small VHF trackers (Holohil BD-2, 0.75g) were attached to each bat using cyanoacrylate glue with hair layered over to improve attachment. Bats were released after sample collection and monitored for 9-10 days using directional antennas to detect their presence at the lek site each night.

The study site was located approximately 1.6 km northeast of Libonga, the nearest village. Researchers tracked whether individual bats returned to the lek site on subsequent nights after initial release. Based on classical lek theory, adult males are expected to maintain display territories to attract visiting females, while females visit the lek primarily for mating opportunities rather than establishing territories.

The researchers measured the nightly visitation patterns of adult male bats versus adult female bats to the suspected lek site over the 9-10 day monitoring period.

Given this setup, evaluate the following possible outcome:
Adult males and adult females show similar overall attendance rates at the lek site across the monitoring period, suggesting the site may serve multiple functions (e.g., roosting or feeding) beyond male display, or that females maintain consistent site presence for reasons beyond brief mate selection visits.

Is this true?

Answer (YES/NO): NO